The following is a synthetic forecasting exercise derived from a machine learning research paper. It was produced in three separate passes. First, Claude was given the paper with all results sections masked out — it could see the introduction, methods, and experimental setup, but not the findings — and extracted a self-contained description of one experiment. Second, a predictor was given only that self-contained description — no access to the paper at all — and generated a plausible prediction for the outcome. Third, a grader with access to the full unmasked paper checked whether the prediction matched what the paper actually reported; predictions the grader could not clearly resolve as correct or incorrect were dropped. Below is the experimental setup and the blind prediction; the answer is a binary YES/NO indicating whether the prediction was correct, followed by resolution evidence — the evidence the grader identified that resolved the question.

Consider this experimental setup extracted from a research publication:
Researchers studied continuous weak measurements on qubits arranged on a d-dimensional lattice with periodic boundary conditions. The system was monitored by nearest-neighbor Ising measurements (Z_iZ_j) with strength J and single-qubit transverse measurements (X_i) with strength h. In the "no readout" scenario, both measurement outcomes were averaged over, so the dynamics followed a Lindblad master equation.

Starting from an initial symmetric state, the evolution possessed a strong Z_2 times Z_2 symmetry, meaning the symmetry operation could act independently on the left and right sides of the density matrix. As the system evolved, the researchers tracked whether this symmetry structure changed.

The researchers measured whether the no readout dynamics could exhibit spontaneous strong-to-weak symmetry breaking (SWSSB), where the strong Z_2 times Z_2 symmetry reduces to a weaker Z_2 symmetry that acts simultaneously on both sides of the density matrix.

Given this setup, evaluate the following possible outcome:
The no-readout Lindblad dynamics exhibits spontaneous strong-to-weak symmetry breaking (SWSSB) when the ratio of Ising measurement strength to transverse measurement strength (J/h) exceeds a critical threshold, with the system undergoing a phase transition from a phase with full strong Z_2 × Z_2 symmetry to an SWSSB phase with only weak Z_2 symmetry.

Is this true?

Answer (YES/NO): NO